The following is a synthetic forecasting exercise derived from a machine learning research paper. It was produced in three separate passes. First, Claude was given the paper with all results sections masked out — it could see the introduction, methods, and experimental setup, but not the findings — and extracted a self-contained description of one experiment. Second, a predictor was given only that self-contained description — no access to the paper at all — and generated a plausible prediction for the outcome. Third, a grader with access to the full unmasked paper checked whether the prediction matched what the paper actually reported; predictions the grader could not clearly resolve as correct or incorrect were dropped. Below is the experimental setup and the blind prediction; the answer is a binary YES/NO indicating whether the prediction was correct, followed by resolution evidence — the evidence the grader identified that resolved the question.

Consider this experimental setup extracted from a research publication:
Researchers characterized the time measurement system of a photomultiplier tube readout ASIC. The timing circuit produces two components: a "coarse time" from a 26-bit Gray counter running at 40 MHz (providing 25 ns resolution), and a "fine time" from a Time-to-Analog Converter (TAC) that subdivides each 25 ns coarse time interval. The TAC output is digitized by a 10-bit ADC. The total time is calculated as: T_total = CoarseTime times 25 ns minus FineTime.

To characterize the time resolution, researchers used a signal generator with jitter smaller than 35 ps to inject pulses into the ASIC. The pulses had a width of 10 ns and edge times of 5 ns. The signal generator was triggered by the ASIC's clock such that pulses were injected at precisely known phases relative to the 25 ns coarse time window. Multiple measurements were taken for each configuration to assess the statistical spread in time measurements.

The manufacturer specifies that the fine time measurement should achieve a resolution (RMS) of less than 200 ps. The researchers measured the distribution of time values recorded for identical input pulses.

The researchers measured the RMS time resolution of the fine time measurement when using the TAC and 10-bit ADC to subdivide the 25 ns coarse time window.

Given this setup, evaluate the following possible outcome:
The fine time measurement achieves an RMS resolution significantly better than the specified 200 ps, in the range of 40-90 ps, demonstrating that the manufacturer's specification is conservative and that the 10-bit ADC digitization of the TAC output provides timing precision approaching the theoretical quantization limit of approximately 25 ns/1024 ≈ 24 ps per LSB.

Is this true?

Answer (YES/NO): NO